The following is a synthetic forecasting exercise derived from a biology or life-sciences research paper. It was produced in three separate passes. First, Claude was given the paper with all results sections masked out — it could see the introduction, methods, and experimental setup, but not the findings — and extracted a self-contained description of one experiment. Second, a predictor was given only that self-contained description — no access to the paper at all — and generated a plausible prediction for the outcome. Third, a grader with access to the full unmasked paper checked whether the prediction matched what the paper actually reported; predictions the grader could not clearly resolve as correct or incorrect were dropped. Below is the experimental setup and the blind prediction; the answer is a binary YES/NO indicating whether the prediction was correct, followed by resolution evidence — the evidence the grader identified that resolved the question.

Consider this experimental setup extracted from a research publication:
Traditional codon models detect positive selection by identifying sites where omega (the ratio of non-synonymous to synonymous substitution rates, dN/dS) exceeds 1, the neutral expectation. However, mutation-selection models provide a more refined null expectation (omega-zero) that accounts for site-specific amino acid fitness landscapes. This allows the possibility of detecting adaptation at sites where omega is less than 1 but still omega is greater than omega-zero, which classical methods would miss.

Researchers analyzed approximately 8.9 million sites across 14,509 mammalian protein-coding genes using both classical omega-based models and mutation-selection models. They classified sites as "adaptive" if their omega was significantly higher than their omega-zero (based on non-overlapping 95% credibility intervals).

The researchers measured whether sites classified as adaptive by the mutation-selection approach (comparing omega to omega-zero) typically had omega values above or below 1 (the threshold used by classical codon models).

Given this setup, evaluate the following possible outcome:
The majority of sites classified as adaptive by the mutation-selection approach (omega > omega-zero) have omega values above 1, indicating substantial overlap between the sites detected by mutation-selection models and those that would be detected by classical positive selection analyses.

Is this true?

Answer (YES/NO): YES